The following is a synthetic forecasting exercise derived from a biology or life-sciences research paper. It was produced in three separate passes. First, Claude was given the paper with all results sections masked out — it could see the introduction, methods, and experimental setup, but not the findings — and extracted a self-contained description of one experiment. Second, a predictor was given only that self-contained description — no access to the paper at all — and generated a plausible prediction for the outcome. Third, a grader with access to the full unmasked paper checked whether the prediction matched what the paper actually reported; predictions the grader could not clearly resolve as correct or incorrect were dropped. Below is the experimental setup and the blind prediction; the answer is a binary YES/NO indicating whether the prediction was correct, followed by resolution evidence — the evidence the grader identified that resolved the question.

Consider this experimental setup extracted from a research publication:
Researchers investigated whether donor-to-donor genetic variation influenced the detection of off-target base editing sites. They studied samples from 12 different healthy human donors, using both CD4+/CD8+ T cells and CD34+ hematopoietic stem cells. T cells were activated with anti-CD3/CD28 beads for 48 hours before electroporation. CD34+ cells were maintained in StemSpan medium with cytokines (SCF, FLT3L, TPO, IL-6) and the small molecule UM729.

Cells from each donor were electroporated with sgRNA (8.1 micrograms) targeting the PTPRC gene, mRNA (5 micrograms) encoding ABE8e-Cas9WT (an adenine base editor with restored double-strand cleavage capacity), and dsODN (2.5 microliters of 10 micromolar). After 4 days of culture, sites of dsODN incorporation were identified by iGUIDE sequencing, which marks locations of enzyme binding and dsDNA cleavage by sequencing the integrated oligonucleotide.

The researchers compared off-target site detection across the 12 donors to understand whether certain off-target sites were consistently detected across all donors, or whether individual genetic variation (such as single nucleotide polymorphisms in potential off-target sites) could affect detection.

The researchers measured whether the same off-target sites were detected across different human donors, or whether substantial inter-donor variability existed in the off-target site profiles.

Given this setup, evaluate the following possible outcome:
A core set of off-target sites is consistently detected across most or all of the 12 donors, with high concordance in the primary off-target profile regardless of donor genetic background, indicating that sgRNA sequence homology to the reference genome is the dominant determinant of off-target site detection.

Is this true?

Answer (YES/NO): YES